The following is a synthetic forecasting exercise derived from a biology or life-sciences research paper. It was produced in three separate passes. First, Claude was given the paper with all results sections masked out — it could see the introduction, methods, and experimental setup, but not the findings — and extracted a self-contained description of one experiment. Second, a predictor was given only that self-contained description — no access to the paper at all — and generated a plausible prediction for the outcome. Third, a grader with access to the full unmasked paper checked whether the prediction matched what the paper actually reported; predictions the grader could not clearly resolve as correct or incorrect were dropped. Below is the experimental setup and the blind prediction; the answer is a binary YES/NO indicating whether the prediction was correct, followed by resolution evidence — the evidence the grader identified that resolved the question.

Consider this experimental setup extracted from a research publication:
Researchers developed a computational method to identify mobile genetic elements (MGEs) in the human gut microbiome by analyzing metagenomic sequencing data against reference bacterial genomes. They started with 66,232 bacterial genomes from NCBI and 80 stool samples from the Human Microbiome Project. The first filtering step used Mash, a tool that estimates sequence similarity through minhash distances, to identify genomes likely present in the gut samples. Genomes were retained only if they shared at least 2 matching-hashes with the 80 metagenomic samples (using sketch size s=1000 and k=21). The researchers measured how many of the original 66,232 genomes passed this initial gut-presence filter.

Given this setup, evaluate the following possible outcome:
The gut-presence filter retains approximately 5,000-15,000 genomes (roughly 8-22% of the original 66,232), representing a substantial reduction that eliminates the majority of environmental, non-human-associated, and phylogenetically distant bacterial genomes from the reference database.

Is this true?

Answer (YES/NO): YES